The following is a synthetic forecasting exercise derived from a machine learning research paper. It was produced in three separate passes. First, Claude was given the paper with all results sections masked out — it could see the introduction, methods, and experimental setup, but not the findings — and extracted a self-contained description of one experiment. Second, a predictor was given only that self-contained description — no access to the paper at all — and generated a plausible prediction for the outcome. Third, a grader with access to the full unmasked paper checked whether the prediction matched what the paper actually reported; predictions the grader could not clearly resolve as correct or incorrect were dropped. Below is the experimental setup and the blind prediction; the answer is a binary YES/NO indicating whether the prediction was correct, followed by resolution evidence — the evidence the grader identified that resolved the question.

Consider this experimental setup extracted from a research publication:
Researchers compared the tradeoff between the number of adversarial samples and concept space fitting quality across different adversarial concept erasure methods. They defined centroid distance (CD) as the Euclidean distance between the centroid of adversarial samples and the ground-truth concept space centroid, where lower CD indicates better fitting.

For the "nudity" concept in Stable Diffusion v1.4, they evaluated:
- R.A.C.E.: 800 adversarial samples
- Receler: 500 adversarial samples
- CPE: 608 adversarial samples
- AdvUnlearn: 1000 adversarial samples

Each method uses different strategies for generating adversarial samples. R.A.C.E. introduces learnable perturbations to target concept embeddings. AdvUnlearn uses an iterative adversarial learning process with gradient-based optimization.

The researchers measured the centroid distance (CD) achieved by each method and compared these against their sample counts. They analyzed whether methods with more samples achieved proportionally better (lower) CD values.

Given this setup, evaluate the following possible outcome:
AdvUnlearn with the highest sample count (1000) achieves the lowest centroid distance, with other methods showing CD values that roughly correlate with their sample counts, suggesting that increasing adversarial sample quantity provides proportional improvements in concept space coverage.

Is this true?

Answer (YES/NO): NO